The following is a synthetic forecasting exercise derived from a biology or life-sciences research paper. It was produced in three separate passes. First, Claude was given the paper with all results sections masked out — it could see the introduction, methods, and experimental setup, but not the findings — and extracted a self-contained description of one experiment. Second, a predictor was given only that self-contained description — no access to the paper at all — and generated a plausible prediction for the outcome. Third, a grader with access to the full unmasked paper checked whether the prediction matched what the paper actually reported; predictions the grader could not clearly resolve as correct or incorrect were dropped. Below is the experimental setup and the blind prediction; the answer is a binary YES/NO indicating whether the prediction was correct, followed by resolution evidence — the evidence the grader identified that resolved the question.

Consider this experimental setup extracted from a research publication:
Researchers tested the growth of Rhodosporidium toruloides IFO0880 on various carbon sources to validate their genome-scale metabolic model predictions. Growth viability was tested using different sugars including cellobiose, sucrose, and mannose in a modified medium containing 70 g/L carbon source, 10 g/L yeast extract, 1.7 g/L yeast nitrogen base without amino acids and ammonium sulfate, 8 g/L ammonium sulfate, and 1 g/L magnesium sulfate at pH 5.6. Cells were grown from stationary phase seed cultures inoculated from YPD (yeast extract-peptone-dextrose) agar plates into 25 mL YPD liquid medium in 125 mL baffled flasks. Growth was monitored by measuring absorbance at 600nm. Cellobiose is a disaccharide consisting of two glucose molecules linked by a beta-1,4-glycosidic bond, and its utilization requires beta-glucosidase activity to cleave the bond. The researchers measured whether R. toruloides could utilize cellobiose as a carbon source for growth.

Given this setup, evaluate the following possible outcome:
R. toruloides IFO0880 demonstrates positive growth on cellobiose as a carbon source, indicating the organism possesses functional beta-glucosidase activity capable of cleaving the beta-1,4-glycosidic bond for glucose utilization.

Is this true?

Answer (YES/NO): YES